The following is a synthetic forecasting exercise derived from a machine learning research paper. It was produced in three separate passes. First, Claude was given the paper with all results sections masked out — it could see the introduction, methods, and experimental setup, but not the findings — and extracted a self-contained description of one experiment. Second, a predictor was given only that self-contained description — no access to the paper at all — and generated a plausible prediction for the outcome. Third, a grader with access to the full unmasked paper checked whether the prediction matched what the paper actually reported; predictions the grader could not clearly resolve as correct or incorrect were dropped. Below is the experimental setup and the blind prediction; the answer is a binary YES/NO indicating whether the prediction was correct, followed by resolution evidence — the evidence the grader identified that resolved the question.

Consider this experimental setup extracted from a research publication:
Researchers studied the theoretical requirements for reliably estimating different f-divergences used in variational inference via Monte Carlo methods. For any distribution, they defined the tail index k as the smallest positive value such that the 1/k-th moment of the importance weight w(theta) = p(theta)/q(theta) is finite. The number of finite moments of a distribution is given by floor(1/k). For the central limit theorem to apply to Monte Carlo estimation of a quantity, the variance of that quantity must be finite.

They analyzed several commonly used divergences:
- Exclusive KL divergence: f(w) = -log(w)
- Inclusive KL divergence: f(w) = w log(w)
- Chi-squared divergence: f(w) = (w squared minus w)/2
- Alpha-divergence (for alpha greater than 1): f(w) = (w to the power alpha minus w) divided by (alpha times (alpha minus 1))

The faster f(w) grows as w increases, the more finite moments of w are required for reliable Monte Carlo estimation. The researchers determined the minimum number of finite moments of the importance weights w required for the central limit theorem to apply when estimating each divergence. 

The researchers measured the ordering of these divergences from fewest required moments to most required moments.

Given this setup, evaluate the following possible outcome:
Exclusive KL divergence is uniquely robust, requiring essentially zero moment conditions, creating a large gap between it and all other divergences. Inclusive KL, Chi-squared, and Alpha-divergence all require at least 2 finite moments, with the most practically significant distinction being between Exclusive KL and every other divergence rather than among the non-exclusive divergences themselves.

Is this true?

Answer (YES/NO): NO